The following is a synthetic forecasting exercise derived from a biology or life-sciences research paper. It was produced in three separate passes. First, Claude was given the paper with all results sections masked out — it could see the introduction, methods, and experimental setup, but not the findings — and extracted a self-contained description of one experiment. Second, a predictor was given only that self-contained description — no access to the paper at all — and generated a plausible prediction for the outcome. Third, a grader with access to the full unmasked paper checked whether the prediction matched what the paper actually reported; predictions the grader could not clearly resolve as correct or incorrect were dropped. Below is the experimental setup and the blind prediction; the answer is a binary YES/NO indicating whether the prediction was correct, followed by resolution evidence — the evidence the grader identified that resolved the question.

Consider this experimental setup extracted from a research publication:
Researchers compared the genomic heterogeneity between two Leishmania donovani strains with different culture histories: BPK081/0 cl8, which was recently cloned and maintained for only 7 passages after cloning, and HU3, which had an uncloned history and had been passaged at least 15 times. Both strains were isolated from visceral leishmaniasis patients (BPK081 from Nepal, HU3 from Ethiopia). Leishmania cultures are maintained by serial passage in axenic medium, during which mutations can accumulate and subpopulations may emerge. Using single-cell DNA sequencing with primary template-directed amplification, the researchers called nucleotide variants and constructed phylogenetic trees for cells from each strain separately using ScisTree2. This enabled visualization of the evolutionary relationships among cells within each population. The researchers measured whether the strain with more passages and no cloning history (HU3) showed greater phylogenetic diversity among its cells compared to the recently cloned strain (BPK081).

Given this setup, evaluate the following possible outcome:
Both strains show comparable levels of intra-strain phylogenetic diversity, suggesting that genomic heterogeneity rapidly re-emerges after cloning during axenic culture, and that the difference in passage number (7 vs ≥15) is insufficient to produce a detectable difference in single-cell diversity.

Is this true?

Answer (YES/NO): NO